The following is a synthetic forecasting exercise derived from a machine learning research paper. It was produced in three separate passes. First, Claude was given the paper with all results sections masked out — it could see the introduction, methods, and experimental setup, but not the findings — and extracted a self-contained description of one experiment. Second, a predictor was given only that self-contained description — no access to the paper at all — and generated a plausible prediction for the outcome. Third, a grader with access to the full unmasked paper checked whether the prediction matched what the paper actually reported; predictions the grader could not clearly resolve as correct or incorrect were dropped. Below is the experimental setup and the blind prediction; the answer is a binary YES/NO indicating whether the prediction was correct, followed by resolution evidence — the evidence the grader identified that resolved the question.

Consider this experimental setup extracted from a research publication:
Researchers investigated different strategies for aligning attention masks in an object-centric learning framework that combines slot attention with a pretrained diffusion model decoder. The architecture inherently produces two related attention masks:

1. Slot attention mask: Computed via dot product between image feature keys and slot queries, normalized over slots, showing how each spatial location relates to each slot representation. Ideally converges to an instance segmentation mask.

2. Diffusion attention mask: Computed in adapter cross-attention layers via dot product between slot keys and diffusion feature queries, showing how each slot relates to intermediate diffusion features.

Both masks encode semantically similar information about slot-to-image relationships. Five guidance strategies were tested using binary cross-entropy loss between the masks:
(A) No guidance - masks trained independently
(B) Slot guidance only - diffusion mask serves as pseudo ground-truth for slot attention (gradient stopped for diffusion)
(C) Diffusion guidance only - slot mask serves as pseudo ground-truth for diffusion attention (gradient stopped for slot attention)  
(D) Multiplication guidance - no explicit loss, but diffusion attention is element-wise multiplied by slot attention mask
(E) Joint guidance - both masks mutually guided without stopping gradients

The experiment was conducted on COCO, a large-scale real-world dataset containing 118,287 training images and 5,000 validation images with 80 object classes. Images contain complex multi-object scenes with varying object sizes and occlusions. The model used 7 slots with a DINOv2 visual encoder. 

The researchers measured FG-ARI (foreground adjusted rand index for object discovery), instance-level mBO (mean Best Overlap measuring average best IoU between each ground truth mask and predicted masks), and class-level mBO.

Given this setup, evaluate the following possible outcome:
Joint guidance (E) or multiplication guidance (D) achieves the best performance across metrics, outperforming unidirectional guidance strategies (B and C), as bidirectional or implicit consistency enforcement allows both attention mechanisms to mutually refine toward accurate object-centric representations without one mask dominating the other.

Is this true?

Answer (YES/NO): YES